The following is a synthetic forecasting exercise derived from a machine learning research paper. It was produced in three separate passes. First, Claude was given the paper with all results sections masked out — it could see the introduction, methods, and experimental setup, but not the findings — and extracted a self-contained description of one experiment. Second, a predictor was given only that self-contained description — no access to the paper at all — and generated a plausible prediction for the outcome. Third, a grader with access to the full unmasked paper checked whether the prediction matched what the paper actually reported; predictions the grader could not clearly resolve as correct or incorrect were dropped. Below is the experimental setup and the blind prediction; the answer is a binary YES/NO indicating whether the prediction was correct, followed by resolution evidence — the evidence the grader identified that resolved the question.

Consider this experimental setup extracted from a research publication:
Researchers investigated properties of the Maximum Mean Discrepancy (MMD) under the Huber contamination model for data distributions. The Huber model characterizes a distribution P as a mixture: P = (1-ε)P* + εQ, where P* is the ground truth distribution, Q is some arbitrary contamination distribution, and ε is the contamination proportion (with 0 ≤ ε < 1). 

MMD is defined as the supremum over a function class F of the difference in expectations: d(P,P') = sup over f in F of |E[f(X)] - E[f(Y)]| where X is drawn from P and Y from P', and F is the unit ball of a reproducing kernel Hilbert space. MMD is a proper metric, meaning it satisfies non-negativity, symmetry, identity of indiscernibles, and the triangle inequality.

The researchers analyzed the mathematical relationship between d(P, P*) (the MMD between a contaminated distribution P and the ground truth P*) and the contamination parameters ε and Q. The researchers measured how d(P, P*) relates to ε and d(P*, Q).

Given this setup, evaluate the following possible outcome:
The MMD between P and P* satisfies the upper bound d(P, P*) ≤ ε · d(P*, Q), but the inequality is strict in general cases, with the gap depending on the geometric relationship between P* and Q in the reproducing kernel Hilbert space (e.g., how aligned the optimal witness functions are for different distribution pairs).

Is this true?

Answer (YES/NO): NO